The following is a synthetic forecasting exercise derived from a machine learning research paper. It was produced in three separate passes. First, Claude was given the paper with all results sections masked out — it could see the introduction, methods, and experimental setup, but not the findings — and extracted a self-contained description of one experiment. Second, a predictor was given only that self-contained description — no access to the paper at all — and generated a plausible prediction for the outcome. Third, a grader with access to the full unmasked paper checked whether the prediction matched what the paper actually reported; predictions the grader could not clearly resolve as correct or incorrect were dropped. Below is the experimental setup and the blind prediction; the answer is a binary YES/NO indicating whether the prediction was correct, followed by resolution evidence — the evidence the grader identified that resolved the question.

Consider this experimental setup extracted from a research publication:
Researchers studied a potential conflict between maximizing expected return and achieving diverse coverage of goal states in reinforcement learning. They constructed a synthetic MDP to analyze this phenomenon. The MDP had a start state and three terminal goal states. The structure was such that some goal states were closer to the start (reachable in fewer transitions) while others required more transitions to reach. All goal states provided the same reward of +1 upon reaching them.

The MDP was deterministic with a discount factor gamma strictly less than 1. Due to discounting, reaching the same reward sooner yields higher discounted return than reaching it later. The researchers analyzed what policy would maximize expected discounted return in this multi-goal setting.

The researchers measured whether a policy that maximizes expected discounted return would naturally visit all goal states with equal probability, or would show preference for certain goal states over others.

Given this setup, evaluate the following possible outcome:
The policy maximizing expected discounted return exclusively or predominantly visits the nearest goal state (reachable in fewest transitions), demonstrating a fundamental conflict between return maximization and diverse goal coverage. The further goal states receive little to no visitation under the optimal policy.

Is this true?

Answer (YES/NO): YES